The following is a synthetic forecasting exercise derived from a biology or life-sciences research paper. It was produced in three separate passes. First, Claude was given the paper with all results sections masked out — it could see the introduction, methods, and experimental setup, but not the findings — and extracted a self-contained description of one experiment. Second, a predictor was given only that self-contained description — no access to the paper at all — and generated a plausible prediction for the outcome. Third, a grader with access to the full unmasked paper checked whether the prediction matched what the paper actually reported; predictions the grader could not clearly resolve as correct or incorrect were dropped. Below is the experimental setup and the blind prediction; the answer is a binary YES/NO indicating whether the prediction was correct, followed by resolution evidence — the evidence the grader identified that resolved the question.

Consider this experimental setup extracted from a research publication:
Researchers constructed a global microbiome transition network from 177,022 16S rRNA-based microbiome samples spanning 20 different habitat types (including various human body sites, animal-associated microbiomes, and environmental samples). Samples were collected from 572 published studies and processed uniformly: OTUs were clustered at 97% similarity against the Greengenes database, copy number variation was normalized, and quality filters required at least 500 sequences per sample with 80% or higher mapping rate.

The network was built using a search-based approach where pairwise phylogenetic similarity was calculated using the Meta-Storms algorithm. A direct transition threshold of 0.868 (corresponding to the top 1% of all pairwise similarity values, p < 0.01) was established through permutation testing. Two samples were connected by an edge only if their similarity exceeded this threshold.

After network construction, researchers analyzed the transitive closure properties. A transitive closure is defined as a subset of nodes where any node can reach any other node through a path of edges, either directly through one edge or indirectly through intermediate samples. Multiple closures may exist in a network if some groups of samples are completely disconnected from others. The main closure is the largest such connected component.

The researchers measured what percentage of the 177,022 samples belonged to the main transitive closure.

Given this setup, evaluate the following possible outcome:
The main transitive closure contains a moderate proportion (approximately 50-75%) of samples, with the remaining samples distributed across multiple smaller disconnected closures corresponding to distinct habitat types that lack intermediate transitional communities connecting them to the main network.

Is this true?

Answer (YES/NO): NO